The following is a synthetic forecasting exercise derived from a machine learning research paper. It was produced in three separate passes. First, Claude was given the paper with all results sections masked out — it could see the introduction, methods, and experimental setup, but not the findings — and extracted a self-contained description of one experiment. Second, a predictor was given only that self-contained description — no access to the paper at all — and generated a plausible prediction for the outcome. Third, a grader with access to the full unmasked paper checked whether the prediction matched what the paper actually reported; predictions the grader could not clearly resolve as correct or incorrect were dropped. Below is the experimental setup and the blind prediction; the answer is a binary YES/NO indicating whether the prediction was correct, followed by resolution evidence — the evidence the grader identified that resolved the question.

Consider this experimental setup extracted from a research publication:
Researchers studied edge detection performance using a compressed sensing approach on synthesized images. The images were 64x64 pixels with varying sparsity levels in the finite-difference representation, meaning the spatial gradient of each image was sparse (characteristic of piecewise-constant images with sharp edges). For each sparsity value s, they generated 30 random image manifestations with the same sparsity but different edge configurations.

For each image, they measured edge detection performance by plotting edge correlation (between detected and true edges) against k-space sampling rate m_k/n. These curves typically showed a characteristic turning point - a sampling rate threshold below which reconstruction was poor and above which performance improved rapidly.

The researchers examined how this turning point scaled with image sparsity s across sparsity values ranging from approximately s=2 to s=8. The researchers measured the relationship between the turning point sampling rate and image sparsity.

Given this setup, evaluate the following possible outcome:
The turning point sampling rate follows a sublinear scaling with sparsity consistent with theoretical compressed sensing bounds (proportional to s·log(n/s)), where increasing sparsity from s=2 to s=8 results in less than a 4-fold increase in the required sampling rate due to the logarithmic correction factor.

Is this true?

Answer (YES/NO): NO